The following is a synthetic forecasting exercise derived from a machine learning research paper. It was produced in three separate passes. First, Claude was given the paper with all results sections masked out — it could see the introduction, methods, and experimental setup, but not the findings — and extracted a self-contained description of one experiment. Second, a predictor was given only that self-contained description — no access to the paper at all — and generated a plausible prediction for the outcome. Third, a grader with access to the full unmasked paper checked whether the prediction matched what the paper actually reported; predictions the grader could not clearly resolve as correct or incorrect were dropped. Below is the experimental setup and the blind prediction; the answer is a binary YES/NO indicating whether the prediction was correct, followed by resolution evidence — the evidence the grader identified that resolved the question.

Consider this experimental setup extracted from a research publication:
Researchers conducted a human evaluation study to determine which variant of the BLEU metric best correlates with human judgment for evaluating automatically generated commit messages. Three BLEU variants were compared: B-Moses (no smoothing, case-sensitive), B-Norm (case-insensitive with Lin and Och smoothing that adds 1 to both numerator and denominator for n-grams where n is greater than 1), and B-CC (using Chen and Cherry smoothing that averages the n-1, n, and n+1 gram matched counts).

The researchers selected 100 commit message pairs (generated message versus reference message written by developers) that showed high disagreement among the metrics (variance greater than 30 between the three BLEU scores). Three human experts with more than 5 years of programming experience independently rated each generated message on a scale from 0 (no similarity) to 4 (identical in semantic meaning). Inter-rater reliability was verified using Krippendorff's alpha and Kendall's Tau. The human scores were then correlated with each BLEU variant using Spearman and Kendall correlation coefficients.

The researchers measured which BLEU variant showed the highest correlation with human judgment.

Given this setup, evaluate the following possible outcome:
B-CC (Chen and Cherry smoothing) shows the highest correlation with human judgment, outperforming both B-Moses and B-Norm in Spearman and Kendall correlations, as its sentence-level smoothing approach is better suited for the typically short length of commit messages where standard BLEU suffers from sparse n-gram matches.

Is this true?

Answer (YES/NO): NO